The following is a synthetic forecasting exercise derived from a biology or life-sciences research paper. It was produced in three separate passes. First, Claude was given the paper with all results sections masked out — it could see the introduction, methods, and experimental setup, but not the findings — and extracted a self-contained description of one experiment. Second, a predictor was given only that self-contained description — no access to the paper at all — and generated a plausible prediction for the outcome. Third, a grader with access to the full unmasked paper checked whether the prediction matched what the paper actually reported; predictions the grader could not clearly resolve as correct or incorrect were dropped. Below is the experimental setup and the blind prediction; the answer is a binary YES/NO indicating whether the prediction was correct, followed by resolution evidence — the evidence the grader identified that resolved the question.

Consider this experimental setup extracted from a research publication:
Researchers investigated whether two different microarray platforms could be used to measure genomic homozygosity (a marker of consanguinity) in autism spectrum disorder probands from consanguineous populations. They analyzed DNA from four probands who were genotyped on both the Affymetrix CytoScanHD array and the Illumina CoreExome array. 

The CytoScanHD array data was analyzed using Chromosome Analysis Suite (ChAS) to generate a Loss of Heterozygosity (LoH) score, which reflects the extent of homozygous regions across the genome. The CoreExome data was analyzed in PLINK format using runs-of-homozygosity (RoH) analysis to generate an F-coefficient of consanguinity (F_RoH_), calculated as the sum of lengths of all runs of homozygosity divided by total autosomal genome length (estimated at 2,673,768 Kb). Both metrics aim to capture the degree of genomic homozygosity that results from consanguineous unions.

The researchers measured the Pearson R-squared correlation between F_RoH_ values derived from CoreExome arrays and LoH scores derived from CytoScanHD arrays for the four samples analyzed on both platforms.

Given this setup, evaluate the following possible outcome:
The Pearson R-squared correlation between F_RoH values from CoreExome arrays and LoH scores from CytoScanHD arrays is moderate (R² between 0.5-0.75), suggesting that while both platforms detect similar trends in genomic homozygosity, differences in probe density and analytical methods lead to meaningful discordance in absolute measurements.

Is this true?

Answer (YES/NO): NO